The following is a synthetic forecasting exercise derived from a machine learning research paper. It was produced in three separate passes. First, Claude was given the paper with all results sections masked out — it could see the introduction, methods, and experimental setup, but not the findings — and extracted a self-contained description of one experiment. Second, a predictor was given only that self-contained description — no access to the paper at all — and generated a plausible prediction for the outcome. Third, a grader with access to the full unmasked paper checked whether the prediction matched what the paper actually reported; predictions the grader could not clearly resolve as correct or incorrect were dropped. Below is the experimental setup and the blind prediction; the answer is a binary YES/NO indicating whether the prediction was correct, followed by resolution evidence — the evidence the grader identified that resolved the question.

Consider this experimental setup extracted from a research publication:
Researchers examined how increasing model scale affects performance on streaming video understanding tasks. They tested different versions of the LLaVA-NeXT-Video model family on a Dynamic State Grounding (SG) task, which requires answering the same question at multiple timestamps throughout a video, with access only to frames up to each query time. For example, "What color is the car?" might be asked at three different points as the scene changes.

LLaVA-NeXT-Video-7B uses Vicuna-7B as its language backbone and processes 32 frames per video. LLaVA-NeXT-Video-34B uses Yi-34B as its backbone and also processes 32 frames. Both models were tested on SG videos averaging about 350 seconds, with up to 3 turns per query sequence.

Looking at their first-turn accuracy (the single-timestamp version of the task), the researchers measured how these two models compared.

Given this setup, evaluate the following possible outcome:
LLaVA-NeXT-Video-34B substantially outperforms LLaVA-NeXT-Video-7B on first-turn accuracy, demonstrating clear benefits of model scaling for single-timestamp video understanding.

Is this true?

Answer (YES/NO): NO